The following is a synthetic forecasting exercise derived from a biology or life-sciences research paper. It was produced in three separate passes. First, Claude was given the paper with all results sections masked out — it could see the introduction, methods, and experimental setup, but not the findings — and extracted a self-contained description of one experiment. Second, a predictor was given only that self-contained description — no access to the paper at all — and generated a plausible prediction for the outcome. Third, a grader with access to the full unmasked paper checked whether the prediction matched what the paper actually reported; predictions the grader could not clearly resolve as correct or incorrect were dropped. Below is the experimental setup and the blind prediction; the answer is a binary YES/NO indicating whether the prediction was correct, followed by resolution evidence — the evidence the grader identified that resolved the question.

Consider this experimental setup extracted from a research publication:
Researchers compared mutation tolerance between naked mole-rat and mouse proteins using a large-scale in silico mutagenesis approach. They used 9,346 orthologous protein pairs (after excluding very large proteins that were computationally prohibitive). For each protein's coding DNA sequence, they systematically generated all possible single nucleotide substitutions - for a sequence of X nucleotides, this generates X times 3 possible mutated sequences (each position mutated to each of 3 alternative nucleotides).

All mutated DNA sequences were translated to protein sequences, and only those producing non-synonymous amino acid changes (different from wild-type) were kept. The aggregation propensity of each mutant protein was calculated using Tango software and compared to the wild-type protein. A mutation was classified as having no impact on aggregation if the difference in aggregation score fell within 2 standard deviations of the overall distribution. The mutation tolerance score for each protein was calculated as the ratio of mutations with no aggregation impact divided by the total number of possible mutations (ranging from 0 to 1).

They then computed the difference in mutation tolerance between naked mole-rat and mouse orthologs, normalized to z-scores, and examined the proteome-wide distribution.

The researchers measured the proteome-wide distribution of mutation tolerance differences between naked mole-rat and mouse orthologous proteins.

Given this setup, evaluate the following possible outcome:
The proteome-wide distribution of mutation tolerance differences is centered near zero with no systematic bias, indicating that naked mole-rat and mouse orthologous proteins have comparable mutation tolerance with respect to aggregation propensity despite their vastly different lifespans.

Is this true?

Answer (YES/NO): YES